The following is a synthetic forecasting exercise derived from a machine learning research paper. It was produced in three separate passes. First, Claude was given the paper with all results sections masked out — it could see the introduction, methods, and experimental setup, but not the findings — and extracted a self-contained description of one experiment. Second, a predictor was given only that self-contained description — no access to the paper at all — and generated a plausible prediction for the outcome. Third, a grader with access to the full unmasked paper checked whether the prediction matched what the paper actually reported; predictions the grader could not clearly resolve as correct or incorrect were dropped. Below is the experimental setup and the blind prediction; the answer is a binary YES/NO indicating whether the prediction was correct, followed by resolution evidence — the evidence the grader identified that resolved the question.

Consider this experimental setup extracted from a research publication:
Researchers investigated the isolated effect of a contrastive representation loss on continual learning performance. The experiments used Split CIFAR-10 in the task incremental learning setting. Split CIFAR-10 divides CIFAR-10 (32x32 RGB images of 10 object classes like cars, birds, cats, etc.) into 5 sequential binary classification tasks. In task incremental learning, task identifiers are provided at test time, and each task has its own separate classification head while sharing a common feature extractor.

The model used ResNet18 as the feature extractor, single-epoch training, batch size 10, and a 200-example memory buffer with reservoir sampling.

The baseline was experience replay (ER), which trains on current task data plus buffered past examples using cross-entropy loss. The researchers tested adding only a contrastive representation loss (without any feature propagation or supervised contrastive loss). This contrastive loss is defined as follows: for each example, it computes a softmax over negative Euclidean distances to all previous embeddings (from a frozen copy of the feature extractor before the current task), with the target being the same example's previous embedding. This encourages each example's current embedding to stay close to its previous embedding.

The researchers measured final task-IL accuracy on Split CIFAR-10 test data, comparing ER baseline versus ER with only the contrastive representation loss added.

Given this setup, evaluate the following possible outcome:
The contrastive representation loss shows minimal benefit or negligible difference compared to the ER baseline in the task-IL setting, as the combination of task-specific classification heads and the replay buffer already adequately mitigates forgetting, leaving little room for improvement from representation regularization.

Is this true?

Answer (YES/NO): YES